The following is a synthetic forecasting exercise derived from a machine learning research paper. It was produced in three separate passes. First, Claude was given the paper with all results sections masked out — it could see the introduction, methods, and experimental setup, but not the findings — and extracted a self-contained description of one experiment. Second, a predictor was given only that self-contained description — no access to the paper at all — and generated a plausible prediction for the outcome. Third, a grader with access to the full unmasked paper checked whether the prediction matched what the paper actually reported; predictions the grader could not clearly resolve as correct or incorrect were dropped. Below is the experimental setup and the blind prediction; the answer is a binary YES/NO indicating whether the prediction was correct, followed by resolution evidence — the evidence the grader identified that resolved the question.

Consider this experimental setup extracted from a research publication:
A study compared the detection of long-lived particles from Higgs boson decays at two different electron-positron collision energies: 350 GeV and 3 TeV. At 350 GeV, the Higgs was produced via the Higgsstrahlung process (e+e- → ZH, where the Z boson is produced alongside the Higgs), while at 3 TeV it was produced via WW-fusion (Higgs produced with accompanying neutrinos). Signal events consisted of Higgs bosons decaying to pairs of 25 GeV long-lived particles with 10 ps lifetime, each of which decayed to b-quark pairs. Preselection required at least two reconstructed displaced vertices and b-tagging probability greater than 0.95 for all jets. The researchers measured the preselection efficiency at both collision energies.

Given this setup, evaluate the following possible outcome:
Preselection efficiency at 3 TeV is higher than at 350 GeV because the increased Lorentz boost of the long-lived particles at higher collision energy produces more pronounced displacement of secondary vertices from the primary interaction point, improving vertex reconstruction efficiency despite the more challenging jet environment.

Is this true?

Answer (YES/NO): NO